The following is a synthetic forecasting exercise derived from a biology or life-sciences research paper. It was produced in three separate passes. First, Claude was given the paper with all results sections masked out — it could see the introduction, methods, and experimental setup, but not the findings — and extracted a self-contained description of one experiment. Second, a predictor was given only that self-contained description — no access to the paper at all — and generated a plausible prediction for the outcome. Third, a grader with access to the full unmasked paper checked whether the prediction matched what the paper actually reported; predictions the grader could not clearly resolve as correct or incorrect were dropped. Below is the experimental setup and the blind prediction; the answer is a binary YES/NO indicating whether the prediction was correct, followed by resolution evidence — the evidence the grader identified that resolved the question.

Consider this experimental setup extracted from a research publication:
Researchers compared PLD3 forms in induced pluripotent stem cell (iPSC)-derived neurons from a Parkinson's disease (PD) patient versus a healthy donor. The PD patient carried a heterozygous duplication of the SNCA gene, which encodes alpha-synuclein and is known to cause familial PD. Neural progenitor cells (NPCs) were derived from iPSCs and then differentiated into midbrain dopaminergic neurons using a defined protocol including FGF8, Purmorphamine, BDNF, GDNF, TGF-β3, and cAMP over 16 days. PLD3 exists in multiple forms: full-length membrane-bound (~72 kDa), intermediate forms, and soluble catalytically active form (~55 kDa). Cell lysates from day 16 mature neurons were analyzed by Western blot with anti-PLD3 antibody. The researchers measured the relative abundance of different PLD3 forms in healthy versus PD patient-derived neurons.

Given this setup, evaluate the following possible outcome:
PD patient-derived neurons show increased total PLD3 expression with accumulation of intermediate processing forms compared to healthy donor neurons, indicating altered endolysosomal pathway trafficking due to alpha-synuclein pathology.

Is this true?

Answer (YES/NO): NO